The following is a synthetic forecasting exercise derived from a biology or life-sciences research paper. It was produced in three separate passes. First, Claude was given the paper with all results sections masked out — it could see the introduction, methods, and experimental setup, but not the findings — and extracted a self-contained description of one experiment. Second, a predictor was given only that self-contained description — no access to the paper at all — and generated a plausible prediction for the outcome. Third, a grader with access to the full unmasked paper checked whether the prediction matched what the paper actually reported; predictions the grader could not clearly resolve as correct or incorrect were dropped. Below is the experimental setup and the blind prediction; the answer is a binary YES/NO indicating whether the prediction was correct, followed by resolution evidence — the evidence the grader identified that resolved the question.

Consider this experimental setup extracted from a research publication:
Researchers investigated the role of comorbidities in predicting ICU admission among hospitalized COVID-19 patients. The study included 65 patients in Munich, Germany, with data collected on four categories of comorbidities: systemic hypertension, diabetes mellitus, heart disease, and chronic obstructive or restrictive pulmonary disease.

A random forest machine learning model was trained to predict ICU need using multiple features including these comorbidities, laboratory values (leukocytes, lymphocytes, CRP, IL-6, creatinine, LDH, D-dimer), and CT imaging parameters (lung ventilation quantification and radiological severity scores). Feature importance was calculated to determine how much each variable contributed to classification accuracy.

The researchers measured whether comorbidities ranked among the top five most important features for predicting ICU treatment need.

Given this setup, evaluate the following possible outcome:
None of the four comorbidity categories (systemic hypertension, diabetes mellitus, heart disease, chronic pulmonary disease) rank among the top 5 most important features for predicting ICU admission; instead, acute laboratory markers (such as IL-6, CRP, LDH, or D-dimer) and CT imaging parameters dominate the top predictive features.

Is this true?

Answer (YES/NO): YES